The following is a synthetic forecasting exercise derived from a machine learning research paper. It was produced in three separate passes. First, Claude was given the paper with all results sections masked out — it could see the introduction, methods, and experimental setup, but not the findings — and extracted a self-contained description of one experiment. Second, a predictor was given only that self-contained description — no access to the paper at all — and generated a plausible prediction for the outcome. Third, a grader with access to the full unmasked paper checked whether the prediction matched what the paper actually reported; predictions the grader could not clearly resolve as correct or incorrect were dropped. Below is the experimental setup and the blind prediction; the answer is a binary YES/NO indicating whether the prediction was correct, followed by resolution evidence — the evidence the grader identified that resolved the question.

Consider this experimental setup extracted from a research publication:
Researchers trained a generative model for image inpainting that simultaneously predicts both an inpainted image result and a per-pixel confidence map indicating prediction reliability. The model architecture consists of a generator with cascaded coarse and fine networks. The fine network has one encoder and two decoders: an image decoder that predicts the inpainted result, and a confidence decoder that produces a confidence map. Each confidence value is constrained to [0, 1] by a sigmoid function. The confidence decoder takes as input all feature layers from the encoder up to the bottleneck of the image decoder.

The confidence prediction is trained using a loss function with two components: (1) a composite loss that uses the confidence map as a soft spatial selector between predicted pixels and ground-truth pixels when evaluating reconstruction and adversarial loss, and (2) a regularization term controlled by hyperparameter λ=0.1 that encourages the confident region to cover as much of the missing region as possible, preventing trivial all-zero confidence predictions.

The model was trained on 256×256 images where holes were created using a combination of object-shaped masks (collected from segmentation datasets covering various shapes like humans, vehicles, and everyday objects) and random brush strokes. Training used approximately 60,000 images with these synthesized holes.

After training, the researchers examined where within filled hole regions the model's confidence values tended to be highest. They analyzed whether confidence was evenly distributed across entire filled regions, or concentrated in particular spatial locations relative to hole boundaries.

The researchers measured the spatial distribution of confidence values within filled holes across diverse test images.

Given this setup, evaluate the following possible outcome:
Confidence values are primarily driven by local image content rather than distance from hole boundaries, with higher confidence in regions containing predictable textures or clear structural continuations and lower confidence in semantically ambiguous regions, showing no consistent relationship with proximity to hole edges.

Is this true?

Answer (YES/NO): NO